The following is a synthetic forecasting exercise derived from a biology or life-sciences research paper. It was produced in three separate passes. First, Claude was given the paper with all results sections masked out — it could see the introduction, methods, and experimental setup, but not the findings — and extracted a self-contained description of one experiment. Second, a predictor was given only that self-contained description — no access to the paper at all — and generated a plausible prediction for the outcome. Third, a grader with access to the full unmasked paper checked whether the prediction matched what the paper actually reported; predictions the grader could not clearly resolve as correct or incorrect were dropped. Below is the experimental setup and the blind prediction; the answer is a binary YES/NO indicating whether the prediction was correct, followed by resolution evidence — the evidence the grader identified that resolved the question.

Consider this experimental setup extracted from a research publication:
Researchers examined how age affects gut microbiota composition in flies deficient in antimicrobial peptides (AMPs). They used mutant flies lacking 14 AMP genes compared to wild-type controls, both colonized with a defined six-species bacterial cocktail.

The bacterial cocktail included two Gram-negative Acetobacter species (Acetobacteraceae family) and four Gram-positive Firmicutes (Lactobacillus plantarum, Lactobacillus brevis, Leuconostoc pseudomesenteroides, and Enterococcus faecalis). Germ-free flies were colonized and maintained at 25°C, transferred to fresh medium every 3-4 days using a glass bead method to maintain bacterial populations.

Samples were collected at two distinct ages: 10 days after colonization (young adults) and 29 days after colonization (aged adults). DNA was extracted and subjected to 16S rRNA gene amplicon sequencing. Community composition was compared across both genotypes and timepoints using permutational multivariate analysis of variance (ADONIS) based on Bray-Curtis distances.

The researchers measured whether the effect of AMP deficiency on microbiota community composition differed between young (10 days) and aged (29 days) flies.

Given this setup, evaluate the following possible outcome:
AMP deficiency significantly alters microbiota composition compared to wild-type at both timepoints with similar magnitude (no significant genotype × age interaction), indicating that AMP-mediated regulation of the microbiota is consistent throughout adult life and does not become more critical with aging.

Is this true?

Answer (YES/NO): NO